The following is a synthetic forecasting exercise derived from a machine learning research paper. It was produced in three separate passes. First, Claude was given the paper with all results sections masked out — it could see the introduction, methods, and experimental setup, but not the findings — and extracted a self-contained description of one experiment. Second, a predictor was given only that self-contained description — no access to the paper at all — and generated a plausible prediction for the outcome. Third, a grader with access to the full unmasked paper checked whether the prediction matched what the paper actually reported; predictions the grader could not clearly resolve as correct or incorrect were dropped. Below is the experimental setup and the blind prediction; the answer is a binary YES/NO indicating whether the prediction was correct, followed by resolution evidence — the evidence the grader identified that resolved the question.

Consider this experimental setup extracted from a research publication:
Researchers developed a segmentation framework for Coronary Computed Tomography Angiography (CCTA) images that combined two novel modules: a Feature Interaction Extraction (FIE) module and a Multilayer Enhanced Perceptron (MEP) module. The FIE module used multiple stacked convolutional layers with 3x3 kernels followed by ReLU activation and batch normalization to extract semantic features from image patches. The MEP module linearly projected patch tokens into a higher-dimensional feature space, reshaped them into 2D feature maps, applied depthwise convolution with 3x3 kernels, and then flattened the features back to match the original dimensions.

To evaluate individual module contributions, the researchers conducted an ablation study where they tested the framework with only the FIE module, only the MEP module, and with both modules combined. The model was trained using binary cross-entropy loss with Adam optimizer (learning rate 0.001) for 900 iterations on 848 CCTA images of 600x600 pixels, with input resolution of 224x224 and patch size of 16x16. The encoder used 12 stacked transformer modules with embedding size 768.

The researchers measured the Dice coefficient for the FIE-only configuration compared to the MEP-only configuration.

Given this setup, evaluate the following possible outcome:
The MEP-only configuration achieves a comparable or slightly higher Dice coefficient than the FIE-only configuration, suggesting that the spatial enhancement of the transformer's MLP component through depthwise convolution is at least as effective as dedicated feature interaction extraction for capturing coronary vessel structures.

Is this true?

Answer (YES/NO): NO